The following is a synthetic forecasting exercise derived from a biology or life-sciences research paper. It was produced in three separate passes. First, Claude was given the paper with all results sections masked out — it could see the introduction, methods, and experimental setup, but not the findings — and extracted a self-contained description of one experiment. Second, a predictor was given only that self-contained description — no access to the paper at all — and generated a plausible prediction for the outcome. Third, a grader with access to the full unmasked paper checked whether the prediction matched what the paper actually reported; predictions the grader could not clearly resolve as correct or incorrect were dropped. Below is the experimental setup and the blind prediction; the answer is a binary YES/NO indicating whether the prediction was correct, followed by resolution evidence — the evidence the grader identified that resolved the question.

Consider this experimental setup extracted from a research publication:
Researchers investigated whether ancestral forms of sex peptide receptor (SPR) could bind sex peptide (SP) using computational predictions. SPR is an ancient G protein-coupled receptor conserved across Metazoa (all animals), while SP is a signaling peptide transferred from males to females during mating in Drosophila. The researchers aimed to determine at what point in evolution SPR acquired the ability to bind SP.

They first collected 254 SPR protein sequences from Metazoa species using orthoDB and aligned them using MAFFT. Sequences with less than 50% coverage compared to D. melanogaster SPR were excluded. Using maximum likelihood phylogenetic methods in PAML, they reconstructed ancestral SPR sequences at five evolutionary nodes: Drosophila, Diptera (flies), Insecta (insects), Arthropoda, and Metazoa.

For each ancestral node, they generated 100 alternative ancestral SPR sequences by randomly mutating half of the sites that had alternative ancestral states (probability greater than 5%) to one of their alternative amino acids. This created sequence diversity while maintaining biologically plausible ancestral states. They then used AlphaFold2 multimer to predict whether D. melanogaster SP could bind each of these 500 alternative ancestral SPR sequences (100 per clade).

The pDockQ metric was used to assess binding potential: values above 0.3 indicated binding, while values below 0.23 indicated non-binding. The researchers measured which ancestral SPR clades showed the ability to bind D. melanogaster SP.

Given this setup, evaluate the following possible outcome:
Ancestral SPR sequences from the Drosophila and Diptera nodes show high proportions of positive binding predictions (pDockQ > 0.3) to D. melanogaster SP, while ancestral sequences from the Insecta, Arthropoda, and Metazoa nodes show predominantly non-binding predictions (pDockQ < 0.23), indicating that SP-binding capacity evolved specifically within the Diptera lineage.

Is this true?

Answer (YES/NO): NO